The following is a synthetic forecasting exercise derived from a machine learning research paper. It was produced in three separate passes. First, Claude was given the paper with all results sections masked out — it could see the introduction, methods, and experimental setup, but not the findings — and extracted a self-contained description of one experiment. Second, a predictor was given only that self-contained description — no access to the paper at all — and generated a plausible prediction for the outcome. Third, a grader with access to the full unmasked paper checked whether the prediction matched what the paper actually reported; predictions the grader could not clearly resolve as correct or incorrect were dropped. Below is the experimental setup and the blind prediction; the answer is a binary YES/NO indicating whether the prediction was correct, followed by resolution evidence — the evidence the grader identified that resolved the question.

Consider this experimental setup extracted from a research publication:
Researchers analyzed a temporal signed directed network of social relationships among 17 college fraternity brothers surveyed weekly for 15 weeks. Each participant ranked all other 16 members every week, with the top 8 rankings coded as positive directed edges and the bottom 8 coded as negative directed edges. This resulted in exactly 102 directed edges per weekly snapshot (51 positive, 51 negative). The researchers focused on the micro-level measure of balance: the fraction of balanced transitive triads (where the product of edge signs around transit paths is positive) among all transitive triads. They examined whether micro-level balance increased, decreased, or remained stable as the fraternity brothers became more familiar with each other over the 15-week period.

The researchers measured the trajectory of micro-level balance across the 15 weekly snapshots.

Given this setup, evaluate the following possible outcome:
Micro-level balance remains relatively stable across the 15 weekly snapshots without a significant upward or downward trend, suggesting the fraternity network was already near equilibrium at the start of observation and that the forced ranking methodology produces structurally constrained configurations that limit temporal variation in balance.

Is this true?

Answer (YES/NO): YES